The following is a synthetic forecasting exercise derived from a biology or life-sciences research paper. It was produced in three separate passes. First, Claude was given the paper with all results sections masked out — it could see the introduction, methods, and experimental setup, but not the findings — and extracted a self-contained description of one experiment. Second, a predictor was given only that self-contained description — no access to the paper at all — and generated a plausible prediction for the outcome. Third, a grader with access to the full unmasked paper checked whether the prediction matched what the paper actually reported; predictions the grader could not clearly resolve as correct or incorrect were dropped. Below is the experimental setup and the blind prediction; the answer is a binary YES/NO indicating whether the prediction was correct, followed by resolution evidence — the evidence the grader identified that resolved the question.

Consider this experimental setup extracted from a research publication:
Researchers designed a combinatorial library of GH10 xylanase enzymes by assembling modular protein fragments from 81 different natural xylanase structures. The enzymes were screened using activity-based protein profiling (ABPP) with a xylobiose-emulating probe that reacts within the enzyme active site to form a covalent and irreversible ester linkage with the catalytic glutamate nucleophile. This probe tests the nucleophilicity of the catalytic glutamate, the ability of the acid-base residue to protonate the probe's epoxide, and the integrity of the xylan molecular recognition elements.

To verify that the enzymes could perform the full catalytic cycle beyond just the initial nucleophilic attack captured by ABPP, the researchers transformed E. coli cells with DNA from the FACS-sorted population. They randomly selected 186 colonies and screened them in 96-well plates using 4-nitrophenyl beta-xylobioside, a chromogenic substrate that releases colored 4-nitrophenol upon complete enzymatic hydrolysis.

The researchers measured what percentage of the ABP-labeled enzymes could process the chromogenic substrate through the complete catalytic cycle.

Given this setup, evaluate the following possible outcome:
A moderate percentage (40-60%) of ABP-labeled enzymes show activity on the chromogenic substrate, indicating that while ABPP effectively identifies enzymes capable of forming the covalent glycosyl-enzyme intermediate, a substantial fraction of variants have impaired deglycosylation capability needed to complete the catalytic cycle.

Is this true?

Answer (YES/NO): YES